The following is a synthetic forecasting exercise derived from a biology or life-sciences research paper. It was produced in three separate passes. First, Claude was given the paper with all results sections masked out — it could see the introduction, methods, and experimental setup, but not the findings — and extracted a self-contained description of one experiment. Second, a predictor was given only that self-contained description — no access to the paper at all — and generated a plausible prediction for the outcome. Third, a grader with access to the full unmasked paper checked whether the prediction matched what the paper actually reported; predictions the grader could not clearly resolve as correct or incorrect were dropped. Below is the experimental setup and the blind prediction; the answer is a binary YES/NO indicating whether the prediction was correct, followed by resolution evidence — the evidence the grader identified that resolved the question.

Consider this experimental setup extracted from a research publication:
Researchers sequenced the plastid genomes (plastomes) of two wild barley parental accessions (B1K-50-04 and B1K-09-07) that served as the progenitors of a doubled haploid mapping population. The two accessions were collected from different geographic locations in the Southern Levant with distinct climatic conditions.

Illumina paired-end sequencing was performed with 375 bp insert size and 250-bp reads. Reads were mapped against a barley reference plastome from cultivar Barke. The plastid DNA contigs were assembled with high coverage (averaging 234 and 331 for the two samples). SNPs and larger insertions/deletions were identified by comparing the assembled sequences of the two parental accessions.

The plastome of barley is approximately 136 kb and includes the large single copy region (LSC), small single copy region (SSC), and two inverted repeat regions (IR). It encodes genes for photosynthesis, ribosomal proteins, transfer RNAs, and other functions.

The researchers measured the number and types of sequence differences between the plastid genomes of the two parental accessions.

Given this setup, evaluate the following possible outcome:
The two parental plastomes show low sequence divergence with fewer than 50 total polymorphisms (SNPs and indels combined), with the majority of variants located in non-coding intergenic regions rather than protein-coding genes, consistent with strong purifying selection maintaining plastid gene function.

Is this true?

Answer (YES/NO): NO